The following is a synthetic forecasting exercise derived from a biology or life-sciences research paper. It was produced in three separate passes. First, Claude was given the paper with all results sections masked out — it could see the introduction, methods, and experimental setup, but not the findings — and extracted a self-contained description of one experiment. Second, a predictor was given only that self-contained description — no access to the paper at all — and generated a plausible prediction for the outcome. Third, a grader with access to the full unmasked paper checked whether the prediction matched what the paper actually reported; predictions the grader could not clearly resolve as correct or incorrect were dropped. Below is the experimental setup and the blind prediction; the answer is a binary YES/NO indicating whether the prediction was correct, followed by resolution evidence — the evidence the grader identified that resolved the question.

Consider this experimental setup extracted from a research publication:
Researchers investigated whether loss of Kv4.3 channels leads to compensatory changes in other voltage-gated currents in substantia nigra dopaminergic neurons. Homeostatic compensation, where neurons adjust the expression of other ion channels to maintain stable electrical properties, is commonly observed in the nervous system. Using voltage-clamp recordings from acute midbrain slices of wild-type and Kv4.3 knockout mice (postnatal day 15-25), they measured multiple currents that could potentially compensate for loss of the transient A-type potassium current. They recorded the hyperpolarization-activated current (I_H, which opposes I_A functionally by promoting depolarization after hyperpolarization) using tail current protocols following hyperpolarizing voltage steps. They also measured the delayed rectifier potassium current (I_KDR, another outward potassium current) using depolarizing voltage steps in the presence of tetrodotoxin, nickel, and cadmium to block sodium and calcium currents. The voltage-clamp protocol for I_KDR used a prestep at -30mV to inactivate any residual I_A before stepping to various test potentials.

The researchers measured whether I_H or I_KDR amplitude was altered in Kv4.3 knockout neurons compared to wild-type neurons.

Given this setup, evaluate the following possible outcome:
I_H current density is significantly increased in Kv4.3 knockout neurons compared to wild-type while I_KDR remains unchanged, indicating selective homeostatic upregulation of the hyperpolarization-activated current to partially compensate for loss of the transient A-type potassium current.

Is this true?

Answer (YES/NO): NO